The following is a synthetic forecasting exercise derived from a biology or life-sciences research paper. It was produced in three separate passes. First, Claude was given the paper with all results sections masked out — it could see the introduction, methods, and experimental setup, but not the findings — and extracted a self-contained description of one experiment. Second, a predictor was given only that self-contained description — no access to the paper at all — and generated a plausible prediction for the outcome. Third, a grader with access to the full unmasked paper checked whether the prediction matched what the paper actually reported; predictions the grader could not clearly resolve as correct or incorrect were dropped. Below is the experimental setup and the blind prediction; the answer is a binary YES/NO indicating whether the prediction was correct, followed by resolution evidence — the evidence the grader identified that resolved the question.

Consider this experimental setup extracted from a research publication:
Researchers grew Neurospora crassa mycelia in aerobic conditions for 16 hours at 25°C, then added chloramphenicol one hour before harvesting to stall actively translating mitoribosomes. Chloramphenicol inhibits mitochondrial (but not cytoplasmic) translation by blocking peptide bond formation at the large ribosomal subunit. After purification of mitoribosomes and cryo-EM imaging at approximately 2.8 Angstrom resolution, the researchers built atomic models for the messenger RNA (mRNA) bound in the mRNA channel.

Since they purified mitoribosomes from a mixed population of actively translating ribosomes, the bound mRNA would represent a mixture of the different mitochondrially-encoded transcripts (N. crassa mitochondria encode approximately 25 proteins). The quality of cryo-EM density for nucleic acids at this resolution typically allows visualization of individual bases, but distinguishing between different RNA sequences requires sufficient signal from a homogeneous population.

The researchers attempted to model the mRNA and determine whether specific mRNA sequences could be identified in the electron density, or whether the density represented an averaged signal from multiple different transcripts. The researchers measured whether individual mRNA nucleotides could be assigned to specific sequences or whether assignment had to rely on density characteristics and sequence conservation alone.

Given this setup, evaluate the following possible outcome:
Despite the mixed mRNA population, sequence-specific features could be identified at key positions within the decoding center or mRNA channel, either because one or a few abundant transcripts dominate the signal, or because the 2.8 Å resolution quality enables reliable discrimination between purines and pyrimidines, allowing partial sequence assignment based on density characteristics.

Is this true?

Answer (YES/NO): YES